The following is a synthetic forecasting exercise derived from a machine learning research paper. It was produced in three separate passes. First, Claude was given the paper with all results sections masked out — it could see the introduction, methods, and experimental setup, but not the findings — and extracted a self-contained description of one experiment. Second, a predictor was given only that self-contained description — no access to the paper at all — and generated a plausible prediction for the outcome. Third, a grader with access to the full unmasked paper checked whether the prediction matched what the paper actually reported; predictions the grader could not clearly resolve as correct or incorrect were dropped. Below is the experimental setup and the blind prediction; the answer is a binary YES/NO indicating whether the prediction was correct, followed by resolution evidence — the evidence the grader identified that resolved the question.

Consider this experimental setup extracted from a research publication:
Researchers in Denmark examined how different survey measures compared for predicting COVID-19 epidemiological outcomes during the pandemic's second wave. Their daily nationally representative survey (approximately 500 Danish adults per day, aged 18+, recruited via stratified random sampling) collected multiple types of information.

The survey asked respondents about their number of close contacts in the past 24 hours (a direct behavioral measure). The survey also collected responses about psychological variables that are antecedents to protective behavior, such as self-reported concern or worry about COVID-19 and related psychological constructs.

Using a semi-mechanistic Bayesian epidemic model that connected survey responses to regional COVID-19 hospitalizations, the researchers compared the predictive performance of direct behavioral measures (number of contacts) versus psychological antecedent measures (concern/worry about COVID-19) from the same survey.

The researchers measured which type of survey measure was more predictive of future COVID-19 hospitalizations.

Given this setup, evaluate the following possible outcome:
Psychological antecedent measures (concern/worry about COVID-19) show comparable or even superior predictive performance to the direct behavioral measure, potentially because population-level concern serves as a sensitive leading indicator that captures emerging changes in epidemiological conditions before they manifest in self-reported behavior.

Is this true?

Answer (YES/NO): NO